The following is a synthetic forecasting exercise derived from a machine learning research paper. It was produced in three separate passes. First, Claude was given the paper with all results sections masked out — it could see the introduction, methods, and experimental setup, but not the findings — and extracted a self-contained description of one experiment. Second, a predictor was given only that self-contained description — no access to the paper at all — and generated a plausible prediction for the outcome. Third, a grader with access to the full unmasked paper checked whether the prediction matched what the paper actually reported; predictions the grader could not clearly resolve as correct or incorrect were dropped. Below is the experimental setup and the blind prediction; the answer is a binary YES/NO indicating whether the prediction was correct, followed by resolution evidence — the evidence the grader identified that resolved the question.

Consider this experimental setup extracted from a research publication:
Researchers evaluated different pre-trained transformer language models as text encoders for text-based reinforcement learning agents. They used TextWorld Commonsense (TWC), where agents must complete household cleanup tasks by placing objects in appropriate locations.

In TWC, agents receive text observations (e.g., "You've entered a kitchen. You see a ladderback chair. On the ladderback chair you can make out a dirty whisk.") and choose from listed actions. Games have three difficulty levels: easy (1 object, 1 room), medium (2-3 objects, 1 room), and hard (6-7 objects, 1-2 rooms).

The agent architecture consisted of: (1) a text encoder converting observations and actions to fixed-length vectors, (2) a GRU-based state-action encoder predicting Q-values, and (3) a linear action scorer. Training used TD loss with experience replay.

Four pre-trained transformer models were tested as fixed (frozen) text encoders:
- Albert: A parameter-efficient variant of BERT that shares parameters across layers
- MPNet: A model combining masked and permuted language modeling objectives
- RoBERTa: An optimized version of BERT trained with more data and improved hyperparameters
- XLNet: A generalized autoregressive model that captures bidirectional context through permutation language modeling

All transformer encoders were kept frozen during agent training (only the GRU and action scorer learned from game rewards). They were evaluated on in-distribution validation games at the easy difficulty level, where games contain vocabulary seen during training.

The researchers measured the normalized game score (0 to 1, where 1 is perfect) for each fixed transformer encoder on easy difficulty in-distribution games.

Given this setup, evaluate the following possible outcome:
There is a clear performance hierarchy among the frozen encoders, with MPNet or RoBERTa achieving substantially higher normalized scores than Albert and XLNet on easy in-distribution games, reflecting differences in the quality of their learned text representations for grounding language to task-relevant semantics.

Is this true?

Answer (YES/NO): NO